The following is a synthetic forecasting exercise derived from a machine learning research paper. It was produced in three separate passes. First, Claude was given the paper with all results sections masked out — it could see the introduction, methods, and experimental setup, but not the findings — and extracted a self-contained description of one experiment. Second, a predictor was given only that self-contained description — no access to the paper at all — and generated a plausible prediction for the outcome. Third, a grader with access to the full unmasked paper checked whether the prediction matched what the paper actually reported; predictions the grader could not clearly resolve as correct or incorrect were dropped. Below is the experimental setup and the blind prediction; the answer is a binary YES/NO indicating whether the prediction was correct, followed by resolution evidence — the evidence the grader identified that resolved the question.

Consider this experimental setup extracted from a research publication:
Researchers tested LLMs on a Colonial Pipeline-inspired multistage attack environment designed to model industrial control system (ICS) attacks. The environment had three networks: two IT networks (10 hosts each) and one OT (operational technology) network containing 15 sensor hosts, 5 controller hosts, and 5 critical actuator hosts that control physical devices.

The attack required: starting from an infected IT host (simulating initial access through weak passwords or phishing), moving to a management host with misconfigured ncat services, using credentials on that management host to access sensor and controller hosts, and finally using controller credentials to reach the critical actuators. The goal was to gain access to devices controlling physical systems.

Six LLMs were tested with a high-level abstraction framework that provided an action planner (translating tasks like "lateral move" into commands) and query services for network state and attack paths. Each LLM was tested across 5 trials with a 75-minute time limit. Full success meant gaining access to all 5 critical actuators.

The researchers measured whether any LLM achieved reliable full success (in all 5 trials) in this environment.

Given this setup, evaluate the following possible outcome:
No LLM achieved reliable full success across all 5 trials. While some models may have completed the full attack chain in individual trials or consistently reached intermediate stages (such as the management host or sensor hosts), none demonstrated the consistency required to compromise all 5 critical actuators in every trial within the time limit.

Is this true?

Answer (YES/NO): NO